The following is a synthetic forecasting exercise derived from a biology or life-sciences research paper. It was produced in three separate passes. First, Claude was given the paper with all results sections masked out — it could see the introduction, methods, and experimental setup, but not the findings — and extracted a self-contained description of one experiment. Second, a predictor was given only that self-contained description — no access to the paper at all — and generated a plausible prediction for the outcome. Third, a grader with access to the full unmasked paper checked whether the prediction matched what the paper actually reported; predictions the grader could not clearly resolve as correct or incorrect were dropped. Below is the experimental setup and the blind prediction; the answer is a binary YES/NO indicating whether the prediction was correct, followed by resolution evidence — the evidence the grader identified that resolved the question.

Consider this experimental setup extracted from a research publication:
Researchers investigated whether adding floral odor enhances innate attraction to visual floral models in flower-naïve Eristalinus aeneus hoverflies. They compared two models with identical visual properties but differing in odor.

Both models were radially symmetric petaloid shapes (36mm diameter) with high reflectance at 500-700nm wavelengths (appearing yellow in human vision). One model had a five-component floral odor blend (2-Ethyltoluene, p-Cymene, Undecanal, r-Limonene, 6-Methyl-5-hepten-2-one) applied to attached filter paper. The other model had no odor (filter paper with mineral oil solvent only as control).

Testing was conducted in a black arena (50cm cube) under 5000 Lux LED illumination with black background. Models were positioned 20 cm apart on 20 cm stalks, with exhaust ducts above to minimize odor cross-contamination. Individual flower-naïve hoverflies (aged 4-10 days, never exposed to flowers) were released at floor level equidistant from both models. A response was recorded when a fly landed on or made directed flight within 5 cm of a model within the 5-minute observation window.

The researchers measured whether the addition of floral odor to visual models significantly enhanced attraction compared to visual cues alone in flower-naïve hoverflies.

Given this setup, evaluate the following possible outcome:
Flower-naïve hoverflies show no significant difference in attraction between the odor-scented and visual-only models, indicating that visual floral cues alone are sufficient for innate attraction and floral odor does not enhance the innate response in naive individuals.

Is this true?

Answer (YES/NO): NO